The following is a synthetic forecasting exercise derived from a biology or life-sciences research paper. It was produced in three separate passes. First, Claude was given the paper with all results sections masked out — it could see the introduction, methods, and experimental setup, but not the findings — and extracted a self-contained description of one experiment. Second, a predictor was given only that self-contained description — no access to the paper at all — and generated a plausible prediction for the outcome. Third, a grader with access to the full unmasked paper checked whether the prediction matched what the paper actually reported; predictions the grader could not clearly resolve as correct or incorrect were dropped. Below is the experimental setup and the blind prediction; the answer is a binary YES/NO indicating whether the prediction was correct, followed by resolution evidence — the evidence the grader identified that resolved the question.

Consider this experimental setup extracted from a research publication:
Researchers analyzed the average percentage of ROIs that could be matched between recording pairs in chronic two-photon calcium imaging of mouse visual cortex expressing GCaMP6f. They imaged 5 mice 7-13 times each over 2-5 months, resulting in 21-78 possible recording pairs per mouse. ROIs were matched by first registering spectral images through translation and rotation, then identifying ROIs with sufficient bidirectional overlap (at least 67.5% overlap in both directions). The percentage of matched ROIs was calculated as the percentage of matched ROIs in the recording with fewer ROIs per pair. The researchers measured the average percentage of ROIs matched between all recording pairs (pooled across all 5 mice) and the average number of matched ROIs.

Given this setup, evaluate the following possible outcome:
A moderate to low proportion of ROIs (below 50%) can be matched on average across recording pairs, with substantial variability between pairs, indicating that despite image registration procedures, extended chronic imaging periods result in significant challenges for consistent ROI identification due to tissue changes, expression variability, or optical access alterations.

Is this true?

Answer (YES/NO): YES